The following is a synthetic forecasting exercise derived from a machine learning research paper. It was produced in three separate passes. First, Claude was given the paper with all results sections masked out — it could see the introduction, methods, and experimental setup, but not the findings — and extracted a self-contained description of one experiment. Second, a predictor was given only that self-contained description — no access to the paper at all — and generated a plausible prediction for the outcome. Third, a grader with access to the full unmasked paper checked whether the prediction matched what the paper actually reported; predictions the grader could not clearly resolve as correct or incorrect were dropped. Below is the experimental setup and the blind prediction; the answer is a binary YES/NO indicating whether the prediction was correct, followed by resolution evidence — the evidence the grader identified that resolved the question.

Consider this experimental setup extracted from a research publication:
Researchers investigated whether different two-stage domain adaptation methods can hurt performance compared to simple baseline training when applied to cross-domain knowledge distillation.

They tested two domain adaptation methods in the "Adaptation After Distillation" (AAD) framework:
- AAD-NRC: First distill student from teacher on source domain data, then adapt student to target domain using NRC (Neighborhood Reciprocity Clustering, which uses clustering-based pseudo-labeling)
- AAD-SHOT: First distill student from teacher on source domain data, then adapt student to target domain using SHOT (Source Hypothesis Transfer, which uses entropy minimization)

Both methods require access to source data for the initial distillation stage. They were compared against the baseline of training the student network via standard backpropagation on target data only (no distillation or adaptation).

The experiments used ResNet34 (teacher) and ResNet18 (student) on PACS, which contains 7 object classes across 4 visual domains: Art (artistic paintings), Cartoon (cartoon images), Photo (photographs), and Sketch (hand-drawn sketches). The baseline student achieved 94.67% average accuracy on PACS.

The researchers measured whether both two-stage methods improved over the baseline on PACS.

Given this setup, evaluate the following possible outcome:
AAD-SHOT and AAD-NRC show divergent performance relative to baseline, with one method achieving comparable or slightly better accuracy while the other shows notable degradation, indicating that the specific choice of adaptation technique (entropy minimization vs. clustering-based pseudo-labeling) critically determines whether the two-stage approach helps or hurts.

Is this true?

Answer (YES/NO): YES